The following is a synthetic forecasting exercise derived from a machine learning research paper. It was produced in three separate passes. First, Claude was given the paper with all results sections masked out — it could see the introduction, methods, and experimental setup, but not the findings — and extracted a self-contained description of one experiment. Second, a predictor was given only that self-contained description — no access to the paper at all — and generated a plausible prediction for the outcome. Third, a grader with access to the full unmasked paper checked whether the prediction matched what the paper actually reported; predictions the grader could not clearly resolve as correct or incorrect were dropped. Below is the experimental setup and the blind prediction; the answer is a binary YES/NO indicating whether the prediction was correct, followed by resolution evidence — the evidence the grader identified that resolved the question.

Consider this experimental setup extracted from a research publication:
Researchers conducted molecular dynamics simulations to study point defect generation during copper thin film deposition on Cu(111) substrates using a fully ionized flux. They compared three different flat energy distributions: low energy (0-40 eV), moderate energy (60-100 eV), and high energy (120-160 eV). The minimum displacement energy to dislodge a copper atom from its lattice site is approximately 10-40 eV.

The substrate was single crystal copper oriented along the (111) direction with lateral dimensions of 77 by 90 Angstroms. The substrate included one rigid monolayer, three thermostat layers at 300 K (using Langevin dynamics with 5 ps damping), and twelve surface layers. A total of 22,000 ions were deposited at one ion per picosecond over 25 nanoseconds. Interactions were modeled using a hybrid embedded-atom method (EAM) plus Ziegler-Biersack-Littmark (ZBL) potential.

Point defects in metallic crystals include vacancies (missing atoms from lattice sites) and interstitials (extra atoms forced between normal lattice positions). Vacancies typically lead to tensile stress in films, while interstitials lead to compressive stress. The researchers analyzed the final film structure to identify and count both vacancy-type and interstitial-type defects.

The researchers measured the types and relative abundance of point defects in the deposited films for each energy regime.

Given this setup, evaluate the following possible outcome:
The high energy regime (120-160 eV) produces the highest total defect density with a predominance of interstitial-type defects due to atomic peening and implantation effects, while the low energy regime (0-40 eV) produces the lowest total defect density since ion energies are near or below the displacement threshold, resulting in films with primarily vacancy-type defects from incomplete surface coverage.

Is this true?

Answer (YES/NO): NO